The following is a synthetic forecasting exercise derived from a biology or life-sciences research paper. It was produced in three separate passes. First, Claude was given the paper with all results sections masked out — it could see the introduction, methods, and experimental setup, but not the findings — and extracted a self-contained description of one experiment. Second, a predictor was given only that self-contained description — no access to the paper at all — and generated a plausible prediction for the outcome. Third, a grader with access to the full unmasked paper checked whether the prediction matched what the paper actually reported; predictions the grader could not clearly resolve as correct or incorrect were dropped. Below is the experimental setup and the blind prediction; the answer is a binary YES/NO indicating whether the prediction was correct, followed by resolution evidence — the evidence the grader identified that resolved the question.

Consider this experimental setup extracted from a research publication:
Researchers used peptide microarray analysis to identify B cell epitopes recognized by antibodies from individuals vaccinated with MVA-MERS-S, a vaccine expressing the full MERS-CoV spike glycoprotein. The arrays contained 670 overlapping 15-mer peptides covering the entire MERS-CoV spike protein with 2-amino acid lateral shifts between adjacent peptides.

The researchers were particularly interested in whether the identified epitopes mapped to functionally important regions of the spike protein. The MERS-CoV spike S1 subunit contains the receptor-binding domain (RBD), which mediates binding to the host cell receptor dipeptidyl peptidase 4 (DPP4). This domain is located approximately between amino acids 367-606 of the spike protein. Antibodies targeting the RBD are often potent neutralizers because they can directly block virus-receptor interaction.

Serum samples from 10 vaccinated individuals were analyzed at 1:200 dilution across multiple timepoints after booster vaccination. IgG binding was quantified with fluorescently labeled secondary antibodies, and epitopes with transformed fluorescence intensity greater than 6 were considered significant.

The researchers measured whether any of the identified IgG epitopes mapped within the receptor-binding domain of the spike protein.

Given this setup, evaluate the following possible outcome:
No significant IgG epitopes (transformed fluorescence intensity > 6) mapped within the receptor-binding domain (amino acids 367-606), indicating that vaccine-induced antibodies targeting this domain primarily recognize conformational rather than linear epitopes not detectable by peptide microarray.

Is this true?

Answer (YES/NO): NO